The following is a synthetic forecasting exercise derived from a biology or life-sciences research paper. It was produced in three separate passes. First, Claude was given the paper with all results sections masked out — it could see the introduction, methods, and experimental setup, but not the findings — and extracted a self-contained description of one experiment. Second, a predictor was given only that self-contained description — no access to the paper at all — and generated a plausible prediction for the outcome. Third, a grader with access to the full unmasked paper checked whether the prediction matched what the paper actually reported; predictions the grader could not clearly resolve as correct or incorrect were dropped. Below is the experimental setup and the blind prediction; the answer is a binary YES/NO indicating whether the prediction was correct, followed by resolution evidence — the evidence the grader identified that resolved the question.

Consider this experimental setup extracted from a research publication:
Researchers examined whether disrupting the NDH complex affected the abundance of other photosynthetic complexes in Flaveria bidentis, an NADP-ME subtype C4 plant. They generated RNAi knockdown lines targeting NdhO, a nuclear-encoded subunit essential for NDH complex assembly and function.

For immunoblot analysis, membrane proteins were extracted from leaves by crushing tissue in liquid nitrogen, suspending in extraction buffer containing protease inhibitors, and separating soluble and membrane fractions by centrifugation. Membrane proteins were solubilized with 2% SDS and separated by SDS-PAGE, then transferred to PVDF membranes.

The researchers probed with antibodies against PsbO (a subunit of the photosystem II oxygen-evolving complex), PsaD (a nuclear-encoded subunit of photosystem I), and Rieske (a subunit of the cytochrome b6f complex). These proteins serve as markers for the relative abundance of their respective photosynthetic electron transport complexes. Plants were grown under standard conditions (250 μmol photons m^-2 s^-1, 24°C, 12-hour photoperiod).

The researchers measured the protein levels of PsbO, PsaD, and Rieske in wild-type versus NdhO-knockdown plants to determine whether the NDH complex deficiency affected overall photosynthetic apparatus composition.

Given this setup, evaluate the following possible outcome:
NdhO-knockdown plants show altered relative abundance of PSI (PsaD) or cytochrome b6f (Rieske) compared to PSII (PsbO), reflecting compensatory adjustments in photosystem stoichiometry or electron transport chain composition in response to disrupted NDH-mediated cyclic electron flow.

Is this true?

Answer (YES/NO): NO